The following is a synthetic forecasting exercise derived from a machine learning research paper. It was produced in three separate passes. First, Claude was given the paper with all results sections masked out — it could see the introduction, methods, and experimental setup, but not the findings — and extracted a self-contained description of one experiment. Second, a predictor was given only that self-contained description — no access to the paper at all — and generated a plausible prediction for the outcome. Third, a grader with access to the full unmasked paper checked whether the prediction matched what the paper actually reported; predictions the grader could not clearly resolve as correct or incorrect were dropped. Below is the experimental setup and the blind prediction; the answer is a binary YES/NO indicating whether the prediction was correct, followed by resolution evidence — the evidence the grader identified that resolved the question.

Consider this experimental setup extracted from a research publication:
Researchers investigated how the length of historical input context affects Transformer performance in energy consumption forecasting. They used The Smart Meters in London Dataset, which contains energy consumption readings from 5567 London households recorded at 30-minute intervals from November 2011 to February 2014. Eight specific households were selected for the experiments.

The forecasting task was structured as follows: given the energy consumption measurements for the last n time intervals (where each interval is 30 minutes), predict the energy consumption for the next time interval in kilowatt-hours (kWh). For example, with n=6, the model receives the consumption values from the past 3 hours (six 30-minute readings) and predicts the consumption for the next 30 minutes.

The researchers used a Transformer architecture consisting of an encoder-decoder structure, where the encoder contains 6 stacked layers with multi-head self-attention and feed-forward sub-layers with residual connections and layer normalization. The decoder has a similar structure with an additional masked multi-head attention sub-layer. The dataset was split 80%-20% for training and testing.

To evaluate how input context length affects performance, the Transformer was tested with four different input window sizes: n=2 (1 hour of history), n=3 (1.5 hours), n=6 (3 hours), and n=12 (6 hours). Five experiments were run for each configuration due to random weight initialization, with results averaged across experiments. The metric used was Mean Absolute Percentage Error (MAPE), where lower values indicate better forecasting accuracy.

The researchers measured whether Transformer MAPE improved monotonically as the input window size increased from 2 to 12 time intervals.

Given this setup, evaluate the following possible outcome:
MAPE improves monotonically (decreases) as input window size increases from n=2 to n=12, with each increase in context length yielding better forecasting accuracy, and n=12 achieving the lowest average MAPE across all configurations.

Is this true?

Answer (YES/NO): NO